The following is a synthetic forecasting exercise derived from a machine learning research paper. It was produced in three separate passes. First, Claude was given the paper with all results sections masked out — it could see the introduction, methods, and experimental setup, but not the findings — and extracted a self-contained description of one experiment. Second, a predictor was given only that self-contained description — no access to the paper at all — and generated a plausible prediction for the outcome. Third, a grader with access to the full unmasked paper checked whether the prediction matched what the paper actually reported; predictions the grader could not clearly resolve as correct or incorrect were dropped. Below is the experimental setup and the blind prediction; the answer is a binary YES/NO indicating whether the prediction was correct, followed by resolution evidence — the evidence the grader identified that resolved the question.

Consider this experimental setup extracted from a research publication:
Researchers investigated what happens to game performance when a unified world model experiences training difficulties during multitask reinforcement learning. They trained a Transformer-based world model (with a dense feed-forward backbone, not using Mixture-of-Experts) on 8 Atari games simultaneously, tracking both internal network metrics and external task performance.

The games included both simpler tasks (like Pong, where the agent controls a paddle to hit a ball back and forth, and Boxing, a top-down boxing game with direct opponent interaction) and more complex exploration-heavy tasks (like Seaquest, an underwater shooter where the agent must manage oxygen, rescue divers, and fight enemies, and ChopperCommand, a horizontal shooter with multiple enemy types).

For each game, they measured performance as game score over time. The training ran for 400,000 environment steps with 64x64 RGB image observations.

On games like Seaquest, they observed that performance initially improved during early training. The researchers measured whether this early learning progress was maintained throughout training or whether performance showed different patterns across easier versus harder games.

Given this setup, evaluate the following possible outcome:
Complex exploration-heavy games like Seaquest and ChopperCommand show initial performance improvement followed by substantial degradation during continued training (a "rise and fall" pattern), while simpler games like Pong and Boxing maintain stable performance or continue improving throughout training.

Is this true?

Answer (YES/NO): YES